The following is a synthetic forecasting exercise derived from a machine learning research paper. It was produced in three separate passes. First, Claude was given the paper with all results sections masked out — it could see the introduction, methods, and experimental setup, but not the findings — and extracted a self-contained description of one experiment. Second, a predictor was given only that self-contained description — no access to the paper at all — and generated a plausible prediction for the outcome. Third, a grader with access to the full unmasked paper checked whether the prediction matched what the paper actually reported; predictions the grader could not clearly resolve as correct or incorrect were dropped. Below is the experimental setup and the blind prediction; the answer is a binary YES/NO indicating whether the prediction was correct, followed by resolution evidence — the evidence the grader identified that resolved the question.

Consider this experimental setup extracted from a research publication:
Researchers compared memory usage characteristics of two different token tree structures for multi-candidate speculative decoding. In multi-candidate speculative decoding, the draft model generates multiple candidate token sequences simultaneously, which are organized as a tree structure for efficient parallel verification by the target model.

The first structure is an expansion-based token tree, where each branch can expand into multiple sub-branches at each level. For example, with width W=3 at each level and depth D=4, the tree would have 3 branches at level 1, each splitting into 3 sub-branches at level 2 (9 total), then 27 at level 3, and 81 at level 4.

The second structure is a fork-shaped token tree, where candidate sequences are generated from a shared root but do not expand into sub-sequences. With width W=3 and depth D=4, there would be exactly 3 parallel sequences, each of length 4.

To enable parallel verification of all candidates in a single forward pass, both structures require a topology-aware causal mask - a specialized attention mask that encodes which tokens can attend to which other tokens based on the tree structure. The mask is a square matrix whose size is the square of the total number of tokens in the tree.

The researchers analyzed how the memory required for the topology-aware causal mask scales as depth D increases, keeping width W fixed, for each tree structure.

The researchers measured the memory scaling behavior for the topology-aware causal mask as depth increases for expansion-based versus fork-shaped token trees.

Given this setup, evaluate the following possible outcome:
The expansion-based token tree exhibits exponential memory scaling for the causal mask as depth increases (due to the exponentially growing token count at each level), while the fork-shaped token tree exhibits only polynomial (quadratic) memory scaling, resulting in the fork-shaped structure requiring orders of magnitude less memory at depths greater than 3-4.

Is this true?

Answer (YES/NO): NO